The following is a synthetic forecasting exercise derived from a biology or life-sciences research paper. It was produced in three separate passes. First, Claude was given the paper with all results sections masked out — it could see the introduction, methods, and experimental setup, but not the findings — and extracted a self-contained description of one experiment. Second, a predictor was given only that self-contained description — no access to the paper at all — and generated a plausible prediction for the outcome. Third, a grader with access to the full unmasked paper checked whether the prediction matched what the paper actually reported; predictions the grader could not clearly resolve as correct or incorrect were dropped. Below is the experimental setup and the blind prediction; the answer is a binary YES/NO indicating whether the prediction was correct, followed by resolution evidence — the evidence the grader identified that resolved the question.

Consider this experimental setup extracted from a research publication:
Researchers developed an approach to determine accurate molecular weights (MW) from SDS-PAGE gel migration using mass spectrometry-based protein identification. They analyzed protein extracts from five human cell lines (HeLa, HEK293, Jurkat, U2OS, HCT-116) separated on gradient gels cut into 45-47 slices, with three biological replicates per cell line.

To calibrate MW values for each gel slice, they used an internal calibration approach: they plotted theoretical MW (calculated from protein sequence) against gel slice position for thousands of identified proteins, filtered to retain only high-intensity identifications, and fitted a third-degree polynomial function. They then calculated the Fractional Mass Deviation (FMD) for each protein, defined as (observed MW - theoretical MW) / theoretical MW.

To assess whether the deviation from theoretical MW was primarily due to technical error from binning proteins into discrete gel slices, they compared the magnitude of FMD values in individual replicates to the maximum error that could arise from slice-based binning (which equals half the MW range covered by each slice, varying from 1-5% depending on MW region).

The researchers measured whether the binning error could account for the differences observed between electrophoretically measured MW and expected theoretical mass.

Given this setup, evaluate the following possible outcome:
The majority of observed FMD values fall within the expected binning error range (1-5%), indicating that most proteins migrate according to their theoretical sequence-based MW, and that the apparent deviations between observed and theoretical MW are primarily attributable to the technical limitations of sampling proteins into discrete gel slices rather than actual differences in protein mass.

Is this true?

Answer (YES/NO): NO